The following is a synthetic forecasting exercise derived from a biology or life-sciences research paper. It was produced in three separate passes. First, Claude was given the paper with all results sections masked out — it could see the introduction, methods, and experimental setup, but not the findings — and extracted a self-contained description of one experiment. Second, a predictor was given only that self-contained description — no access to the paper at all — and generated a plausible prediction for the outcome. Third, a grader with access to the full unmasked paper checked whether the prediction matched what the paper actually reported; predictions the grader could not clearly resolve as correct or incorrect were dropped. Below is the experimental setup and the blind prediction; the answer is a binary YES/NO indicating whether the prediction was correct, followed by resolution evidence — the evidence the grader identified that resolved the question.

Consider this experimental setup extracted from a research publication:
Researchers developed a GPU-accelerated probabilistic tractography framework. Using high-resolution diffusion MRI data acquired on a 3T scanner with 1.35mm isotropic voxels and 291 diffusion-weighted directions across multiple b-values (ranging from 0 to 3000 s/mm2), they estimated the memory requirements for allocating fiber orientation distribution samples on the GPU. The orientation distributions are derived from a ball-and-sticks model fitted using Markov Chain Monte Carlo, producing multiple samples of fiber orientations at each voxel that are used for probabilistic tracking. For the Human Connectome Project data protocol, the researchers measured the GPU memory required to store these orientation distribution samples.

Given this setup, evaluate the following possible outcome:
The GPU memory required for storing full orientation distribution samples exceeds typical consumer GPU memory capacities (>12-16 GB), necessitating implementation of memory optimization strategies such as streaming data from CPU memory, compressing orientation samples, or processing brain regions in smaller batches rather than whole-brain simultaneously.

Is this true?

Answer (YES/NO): NO